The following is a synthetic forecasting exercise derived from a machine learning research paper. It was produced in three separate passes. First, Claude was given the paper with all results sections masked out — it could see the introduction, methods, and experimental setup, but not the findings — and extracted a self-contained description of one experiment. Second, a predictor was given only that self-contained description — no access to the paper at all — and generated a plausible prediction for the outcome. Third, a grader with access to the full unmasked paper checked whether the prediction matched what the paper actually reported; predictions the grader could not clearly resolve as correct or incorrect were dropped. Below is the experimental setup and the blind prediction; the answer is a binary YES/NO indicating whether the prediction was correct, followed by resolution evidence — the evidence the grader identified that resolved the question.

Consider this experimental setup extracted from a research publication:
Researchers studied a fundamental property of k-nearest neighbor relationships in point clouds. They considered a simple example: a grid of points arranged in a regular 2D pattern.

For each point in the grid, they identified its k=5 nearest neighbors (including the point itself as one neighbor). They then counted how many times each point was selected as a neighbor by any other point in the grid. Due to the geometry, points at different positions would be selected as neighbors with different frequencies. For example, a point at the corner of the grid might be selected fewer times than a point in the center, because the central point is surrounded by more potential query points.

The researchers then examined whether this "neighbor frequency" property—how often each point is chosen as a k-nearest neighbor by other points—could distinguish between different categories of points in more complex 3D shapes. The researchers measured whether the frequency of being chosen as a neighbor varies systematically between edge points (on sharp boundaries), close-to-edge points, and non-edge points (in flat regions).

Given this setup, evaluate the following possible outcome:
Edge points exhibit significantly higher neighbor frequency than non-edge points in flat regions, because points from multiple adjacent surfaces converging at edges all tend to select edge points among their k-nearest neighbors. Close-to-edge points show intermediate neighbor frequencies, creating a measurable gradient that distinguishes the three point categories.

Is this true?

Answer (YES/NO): NO